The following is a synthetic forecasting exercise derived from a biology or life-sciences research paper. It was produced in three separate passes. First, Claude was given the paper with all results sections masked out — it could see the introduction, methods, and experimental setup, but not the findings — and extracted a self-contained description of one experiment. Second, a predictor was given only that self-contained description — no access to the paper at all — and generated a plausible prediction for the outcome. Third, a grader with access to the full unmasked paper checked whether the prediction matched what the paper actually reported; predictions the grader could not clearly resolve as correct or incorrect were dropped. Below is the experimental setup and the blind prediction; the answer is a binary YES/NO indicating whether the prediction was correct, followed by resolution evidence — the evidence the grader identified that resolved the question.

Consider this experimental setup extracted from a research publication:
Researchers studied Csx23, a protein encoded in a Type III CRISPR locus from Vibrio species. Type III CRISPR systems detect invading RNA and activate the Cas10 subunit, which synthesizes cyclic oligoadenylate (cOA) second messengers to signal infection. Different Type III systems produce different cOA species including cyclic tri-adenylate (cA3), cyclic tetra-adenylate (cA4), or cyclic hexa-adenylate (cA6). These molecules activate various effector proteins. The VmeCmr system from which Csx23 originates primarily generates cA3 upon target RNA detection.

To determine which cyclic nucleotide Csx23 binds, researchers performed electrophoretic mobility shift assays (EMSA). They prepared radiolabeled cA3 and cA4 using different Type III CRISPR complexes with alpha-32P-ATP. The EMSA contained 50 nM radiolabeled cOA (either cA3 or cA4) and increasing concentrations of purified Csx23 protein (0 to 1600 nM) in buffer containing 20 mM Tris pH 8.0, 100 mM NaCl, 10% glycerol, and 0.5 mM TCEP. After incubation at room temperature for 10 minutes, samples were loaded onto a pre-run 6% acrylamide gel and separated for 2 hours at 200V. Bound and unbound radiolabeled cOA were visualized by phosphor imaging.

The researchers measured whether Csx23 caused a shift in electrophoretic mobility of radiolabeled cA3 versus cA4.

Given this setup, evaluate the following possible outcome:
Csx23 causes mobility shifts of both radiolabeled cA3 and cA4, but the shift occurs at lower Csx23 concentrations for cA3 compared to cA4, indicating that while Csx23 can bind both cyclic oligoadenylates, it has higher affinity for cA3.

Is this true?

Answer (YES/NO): NO